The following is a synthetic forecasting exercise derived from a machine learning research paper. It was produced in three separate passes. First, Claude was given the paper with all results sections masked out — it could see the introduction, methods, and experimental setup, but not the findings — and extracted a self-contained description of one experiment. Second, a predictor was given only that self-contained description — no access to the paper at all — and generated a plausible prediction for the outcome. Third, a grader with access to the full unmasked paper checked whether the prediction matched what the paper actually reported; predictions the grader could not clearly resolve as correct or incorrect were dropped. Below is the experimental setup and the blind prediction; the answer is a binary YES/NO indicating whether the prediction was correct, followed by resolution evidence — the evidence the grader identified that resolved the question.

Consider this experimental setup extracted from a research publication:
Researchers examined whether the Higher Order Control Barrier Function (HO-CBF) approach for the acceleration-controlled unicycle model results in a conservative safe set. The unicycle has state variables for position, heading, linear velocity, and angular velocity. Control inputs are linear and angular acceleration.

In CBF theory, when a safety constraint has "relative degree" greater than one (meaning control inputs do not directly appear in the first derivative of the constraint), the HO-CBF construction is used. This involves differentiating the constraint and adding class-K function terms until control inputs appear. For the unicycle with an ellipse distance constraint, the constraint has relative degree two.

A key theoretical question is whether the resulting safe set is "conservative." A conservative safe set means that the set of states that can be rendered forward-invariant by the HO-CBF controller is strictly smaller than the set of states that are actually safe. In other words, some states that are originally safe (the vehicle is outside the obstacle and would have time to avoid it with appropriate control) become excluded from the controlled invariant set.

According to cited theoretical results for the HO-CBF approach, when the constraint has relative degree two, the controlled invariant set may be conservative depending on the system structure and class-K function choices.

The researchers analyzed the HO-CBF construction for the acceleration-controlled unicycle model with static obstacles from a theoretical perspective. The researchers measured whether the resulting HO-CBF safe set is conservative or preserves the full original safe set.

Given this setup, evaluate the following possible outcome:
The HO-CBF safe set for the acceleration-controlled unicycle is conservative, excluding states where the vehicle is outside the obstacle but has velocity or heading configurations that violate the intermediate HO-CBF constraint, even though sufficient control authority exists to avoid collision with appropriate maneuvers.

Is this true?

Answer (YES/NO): YES